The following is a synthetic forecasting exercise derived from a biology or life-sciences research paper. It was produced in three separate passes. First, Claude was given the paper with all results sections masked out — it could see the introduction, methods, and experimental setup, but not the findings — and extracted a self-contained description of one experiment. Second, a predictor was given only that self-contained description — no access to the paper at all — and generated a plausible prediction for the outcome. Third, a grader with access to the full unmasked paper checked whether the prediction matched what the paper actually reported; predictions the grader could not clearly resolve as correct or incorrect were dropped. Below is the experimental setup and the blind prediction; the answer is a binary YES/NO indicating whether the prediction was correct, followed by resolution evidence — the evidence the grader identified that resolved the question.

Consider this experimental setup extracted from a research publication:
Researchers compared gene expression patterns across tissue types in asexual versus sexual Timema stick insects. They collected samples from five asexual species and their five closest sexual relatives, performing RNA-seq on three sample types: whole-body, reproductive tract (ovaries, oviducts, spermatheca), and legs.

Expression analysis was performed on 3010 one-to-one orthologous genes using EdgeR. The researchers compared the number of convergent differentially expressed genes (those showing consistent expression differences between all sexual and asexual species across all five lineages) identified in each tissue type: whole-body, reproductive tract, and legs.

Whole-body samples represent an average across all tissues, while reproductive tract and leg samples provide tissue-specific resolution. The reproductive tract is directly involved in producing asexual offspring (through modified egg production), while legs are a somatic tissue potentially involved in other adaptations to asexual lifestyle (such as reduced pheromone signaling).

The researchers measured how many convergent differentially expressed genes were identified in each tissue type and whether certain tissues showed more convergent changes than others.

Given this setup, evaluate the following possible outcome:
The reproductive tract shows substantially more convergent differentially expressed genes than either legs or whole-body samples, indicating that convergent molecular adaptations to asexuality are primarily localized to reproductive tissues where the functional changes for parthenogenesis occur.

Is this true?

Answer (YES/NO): NO